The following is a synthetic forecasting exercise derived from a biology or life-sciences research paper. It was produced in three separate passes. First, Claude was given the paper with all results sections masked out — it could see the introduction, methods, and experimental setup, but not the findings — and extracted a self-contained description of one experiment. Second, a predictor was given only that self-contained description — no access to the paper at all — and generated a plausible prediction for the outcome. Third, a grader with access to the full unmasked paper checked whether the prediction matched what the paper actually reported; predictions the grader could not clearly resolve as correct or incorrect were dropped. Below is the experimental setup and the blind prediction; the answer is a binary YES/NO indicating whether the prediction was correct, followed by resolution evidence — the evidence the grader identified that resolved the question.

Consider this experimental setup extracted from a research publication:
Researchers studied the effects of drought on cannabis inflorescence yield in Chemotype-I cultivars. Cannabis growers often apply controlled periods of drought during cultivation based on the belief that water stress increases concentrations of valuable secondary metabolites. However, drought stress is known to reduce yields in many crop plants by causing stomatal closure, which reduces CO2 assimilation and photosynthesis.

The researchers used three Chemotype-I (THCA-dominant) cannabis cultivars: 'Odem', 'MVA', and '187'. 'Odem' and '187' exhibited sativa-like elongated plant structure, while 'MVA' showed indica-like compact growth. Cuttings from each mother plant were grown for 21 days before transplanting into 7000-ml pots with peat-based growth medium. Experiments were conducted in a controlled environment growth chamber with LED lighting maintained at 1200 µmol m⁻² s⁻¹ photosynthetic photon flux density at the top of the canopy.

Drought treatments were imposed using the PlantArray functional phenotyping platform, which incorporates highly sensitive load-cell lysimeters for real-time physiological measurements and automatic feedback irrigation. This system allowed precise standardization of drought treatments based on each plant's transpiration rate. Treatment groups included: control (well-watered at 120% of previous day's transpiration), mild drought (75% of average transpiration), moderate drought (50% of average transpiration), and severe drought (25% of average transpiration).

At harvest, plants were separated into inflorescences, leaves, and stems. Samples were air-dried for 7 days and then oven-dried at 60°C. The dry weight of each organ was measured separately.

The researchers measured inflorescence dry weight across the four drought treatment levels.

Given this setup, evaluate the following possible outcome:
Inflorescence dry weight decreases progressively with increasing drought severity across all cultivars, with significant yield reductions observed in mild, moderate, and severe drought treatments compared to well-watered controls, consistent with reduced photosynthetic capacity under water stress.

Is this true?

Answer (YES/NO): NO